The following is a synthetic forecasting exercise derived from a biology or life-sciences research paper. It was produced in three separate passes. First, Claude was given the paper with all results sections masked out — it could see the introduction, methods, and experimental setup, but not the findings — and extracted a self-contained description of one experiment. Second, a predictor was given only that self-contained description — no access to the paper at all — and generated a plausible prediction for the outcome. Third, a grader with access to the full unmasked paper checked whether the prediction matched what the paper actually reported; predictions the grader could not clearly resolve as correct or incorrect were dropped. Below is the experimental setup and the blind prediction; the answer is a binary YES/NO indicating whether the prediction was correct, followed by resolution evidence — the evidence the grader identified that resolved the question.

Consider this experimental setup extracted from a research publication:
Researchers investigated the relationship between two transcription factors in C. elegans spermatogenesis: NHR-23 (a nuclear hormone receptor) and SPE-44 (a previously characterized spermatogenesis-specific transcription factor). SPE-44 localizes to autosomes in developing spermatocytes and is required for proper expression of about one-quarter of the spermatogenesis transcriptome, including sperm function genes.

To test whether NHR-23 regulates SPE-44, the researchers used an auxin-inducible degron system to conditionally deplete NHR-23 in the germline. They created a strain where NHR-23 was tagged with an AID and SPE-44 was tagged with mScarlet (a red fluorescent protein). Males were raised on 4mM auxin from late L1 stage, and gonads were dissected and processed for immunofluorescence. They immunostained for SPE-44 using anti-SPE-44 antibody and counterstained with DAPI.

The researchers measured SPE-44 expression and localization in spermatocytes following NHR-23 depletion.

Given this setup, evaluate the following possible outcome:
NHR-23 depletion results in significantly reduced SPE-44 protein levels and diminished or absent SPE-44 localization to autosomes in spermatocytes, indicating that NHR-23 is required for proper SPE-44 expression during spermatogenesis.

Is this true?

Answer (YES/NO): NO